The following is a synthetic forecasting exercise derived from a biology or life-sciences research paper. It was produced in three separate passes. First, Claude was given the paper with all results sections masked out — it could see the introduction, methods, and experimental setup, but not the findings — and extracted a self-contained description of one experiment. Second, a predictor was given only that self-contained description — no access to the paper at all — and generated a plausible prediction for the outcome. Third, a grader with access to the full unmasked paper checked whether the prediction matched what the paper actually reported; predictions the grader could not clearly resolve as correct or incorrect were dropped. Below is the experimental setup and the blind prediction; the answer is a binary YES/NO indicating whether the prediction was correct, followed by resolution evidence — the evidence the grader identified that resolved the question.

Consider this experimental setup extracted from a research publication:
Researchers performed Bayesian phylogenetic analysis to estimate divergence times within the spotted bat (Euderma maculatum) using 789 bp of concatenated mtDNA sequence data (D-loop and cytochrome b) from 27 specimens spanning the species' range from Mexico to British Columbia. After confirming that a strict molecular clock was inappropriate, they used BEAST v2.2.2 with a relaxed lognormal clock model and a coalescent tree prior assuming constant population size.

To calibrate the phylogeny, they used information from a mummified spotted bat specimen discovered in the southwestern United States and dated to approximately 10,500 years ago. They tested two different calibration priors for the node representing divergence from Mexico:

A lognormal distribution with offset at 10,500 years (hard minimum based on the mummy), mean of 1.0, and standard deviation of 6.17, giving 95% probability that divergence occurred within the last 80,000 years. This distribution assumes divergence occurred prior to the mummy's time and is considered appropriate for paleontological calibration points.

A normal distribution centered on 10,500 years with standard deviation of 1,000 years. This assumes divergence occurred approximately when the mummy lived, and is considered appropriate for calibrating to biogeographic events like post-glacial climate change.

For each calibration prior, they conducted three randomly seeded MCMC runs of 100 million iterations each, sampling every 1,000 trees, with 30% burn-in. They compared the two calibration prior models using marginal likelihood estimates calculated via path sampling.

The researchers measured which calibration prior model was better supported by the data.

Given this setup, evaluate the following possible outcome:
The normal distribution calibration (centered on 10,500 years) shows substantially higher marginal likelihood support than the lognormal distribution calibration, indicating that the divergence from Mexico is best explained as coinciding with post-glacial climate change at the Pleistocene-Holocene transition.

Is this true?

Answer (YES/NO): NO